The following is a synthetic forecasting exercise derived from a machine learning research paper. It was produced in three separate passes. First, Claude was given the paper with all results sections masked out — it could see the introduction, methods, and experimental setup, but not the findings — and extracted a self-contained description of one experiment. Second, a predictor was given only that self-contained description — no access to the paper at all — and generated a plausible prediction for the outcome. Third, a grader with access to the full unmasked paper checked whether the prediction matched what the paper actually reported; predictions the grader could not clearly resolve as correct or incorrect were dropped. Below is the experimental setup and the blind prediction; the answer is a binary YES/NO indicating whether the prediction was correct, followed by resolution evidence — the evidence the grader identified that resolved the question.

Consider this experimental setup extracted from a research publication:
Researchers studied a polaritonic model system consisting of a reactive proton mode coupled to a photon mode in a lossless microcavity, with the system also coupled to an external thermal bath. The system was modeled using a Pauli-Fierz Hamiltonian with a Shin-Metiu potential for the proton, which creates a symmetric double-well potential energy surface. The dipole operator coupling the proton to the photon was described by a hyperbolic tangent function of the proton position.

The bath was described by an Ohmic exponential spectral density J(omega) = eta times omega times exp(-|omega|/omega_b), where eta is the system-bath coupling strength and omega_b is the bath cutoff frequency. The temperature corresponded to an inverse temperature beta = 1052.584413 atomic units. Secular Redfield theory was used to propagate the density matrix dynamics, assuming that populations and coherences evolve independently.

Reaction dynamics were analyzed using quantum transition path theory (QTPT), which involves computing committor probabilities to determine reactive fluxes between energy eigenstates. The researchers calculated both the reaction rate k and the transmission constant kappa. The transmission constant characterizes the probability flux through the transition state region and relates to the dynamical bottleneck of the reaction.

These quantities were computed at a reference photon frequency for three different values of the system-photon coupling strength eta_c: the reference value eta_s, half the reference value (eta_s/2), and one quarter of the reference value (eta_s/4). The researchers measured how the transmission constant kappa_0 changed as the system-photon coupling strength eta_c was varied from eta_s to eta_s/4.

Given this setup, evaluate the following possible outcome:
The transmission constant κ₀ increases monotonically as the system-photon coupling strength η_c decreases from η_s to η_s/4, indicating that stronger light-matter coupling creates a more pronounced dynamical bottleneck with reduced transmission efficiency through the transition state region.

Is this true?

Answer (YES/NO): YES